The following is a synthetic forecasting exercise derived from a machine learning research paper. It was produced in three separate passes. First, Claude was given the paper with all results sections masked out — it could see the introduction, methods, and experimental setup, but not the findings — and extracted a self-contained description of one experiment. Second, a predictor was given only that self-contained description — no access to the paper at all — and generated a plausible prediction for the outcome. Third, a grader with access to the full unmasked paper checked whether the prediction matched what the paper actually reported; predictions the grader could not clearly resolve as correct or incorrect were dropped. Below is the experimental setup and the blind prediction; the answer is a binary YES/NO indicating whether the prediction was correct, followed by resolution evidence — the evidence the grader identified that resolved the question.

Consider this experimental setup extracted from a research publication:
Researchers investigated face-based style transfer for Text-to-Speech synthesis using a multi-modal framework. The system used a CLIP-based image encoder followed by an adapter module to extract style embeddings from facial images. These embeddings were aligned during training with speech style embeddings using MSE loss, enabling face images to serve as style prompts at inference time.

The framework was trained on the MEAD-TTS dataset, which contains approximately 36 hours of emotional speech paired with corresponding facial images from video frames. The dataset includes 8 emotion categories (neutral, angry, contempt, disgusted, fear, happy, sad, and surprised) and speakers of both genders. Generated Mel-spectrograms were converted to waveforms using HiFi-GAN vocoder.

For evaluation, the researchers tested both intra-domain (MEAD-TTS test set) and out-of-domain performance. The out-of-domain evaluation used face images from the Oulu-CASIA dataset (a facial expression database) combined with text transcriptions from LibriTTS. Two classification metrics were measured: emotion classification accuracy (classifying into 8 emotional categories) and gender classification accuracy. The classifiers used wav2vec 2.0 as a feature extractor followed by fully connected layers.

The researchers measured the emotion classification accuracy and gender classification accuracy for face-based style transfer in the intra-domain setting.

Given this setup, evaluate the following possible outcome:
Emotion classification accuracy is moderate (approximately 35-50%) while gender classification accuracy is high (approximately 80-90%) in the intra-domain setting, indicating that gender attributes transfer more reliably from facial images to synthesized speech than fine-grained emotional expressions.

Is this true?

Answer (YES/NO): NO